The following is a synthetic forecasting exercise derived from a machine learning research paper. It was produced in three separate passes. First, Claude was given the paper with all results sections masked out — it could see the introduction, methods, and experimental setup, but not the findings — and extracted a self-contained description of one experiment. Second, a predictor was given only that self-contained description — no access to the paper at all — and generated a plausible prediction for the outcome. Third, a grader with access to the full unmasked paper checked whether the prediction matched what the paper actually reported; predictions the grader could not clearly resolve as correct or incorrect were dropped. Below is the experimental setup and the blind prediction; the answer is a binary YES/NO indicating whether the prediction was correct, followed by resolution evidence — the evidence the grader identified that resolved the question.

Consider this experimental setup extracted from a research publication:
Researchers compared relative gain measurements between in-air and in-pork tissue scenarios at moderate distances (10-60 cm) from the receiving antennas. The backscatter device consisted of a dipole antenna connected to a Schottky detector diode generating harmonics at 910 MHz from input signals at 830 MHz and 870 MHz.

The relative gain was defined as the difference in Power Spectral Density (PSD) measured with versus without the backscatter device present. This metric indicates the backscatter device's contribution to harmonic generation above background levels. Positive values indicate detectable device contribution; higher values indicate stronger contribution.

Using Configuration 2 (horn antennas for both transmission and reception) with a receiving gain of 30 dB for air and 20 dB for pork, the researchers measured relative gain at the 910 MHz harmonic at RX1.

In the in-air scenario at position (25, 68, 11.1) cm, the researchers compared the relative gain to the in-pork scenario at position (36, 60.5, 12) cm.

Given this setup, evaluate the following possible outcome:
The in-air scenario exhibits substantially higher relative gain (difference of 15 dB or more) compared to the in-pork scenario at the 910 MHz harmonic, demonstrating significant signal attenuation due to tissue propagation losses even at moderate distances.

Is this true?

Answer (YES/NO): NO